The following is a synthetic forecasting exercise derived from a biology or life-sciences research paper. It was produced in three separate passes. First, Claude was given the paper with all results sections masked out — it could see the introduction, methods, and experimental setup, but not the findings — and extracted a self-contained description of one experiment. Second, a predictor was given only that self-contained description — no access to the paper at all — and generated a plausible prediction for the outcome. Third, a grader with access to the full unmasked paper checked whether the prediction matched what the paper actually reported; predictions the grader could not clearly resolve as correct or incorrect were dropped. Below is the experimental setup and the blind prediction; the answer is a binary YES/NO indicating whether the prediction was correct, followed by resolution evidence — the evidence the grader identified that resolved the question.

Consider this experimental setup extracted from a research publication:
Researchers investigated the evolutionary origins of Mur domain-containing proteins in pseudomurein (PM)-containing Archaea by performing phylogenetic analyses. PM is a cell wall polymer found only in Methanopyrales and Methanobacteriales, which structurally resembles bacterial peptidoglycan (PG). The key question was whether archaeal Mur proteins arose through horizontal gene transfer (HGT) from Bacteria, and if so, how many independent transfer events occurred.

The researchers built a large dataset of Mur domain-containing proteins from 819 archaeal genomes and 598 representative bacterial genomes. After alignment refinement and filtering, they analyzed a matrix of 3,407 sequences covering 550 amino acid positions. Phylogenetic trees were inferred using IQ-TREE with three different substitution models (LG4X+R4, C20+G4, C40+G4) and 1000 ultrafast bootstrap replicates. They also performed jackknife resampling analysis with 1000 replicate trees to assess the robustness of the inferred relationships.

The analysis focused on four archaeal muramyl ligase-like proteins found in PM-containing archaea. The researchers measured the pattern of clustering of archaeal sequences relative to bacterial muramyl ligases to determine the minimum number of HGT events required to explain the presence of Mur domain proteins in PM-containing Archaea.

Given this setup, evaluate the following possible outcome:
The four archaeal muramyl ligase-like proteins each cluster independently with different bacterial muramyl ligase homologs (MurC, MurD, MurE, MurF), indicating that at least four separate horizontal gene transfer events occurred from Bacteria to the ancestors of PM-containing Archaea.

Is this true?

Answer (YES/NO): NO